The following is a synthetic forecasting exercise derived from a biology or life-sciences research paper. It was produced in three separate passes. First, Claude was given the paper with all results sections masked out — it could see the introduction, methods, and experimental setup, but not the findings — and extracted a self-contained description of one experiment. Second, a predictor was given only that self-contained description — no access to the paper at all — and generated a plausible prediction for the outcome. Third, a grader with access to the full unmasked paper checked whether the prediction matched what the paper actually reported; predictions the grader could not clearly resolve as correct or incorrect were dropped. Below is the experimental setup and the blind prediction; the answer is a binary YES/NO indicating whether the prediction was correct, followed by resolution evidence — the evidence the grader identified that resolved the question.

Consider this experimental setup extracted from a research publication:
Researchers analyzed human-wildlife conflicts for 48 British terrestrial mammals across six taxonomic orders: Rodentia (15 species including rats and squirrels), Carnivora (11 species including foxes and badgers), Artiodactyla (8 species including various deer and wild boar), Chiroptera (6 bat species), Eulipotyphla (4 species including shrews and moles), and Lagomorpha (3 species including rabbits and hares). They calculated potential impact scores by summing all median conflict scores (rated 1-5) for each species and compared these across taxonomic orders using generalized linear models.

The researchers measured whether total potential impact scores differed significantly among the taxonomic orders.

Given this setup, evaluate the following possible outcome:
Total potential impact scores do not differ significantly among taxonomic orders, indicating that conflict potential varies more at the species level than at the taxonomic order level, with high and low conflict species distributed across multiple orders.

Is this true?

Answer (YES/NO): NO